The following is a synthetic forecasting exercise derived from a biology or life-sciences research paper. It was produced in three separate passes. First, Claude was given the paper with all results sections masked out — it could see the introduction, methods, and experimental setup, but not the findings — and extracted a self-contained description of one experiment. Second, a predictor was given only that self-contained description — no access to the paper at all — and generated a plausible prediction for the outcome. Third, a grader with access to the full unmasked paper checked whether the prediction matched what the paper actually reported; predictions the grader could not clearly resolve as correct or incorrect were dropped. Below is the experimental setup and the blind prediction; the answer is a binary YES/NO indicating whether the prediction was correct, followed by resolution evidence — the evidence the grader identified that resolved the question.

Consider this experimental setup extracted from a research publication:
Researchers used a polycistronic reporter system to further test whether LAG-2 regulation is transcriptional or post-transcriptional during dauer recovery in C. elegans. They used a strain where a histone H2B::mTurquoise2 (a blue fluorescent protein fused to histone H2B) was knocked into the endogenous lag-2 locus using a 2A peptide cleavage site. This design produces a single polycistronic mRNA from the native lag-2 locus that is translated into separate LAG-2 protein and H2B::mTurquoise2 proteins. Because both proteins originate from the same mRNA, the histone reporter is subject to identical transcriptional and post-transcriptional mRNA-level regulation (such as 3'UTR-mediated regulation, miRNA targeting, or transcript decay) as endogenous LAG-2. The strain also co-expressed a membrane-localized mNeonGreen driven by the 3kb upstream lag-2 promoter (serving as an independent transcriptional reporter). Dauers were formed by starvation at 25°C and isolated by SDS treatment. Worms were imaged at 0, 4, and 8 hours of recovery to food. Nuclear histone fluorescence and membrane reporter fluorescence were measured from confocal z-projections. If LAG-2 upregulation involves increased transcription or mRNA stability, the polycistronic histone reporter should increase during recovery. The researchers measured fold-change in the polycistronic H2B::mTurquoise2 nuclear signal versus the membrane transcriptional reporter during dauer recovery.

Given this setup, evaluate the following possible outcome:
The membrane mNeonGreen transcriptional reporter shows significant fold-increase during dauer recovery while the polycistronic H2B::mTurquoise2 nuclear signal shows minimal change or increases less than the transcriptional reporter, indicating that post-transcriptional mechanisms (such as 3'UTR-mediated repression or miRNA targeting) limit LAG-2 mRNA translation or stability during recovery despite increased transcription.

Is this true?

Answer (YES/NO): NO